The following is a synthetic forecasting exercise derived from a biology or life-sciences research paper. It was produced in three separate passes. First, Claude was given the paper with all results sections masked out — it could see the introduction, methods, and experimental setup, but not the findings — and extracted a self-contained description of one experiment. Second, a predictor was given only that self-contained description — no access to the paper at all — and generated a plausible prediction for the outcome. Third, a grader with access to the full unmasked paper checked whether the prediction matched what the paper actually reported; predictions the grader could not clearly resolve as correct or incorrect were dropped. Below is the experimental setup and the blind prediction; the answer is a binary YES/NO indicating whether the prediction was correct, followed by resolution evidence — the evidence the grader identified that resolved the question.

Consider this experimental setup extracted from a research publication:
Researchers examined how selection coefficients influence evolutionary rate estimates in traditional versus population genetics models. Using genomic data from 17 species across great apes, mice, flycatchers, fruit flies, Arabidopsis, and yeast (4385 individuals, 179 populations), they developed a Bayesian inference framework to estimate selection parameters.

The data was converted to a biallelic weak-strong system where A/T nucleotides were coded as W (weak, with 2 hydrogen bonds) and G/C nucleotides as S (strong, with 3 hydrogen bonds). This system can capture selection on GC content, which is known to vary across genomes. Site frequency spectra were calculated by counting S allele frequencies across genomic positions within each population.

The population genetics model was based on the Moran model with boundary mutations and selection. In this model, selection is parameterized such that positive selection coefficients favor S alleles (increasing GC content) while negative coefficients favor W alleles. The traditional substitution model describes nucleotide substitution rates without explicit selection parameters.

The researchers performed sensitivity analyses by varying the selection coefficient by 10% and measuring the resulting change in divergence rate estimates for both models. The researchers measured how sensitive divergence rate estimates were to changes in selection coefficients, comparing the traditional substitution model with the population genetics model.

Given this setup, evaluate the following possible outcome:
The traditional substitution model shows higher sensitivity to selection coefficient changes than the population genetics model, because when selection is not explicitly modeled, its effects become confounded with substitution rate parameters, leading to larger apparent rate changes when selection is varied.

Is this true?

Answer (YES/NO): NO